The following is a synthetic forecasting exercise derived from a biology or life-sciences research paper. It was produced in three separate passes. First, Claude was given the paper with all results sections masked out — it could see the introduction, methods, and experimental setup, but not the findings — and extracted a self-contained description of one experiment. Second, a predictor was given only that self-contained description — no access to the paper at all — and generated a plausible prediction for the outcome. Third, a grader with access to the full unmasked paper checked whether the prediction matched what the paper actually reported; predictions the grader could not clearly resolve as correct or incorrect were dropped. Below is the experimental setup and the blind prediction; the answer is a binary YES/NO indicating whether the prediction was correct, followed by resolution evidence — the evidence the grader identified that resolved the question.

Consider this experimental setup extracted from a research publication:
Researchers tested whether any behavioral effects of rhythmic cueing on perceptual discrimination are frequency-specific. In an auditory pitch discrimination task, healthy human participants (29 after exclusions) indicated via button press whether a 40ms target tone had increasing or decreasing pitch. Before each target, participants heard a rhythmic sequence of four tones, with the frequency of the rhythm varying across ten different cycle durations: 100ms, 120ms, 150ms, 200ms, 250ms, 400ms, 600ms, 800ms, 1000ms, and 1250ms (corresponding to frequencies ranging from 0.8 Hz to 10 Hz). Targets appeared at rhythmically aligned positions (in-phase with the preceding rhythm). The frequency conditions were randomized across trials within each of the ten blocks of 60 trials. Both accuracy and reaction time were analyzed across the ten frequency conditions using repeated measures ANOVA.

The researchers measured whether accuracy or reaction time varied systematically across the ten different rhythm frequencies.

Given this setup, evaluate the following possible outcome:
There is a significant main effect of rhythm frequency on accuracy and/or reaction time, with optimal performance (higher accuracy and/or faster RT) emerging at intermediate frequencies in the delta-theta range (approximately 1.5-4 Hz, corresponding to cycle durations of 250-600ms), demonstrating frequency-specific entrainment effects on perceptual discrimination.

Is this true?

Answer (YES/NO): NO